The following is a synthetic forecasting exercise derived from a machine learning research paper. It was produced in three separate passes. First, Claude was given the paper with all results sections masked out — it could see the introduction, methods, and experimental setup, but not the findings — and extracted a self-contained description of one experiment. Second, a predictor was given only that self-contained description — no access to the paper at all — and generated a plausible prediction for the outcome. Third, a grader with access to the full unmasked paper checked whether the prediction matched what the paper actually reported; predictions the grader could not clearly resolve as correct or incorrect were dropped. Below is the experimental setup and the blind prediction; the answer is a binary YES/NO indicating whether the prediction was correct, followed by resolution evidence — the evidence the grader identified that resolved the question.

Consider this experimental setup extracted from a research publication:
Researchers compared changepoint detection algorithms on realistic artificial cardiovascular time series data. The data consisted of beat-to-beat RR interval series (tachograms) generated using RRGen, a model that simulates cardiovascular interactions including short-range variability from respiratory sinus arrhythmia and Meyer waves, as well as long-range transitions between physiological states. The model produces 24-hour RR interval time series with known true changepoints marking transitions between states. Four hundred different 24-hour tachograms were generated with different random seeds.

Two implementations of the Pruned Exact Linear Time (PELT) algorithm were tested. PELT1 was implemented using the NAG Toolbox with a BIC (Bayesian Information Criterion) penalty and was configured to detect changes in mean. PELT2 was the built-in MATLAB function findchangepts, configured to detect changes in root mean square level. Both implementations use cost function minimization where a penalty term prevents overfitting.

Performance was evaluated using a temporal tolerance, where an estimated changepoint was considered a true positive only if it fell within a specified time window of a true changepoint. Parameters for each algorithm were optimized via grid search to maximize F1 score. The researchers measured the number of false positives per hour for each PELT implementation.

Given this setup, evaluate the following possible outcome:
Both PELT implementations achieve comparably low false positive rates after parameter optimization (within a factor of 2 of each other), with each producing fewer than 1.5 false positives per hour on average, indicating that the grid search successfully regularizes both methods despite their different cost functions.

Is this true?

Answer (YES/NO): NO